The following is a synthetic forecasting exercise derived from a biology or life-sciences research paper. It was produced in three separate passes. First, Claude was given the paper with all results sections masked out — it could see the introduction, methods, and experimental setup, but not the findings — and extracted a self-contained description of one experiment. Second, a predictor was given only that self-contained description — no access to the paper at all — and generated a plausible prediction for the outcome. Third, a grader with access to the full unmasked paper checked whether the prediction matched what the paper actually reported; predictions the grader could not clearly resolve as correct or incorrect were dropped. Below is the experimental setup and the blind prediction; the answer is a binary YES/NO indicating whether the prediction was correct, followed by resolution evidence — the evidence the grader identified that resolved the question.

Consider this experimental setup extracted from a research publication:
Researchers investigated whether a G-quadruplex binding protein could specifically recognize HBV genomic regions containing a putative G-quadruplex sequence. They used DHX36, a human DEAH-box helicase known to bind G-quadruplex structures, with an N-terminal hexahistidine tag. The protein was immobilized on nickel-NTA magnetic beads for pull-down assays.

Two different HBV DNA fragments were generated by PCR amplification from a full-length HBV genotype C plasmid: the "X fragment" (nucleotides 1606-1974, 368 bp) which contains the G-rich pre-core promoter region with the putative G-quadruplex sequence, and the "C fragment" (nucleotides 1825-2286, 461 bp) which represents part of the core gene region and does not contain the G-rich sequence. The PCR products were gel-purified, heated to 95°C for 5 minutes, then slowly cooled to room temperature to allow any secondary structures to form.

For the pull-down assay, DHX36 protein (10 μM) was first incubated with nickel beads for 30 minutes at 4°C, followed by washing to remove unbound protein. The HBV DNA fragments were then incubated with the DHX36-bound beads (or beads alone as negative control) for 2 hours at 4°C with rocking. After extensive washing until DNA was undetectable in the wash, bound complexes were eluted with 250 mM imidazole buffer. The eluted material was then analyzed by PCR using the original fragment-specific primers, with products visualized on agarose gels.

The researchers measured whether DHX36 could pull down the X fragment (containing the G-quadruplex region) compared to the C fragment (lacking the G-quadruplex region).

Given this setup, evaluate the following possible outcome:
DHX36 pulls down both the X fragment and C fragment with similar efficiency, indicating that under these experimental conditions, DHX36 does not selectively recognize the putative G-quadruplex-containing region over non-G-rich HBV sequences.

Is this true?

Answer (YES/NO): NO